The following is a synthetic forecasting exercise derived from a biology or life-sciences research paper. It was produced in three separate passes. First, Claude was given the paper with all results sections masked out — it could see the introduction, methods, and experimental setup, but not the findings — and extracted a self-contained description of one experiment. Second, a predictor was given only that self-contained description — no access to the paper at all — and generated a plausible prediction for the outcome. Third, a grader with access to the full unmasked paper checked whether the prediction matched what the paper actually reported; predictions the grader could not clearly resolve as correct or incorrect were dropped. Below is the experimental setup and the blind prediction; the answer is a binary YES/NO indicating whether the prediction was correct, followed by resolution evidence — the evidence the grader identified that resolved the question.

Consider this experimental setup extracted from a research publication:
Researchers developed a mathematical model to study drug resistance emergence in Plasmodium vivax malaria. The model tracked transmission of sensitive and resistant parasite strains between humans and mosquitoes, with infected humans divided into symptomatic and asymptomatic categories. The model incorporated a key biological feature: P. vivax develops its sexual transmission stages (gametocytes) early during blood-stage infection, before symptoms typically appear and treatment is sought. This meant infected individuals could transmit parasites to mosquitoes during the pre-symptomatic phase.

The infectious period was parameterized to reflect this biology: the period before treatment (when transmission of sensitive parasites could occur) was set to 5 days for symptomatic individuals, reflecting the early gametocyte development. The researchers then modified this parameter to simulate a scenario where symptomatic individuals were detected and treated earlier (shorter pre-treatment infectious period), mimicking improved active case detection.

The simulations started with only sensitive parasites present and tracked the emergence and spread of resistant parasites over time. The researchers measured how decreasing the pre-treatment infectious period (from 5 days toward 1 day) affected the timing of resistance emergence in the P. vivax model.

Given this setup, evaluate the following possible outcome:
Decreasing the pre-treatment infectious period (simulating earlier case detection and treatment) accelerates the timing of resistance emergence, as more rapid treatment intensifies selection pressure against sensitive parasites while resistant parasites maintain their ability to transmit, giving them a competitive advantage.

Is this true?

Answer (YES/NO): YES